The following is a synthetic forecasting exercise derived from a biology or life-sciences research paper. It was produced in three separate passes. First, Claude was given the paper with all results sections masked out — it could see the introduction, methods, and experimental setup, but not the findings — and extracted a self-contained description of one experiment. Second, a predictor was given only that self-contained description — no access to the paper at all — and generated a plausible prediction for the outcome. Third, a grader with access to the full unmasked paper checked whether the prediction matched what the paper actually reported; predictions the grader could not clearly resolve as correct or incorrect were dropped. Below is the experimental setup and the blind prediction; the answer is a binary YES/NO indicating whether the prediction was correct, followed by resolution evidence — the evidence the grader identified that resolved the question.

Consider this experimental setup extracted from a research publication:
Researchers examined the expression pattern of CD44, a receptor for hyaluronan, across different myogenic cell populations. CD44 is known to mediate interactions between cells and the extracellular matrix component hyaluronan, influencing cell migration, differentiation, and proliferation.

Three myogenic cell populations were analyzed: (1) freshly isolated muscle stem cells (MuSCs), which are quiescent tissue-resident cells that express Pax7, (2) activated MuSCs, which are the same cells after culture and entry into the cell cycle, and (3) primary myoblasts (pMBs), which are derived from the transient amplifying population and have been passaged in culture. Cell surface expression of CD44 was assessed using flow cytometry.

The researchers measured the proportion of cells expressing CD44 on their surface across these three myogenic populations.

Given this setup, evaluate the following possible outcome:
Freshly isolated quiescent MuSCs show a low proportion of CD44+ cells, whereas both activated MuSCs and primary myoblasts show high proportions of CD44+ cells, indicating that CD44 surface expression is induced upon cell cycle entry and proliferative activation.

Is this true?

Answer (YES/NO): YES